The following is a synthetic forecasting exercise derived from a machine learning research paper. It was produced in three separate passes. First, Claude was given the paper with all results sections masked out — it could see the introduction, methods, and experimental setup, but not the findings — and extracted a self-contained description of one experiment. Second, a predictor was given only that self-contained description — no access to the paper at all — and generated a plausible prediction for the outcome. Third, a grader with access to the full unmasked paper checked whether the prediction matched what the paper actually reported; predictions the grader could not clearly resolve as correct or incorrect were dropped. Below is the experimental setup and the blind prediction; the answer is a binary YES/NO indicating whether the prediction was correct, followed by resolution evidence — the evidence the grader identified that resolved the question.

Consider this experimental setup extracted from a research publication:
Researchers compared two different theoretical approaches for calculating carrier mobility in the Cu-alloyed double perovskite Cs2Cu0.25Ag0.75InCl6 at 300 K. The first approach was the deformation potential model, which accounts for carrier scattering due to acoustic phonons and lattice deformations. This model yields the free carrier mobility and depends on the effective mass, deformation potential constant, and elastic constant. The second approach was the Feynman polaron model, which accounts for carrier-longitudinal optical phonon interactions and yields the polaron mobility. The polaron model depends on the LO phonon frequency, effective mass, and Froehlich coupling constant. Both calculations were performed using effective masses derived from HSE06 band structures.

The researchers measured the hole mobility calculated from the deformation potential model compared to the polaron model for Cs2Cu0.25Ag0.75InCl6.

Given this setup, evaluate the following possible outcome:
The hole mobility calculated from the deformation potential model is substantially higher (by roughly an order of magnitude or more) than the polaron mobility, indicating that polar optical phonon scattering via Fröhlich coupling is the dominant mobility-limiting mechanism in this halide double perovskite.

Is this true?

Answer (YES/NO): YES